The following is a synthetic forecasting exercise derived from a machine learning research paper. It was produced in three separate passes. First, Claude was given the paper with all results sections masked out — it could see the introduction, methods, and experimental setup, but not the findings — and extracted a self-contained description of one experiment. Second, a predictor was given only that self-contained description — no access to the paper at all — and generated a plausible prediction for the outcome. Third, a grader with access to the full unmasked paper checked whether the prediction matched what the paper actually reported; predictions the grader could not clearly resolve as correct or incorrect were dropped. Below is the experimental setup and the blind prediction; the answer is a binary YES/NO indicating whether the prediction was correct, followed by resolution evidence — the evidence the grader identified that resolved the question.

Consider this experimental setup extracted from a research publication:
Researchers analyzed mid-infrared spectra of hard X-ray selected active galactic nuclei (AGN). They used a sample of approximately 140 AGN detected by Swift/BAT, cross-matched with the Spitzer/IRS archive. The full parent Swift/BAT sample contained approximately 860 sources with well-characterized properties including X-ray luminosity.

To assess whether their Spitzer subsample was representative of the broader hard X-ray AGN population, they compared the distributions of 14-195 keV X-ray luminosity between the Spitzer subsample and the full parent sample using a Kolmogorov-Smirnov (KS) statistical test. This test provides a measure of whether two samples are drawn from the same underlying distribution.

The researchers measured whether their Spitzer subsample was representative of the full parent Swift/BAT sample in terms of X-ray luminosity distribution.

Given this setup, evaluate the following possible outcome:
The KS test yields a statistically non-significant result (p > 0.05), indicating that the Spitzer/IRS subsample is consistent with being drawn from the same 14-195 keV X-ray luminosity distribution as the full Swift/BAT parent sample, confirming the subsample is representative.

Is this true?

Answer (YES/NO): NO